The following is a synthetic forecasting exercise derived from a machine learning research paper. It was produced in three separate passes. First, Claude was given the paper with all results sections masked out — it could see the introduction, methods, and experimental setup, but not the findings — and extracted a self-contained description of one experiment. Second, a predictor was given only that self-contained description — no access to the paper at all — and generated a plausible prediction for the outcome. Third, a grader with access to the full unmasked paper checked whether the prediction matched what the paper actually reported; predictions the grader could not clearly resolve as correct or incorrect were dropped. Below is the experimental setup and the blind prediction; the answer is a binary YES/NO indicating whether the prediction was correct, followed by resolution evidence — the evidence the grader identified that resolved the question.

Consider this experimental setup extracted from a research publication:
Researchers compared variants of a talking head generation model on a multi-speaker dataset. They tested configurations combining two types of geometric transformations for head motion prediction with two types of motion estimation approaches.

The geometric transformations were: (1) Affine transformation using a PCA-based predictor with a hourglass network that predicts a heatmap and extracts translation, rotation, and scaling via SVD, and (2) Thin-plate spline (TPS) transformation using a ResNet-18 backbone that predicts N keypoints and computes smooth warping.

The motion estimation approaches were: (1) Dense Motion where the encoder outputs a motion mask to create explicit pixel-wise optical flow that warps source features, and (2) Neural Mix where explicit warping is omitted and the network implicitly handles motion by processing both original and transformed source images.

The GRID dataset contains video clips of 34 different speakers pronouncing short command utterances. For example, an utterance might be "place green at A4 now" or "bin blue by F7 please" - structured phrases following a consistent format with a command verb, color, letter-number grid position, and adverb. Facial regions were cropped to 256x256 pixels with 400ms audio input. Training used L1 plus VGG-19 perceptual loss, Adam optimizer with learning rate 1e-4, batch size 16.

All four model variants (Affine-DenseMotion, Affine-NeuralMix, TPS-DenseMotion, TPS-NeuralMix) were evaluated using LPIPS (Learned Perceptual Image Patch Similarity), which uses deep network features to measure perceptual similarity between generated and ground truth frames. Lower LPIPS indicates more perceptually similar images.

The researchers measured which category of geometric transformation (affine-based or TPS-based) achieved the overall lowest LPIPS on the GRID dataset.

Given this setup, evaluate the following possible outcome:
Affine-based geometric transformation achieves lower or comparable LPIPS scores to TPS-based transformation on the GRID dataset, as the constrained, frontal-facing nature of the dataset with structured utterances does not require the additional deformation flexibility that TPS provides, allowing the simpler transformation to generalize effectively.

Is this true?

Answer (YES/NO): NO